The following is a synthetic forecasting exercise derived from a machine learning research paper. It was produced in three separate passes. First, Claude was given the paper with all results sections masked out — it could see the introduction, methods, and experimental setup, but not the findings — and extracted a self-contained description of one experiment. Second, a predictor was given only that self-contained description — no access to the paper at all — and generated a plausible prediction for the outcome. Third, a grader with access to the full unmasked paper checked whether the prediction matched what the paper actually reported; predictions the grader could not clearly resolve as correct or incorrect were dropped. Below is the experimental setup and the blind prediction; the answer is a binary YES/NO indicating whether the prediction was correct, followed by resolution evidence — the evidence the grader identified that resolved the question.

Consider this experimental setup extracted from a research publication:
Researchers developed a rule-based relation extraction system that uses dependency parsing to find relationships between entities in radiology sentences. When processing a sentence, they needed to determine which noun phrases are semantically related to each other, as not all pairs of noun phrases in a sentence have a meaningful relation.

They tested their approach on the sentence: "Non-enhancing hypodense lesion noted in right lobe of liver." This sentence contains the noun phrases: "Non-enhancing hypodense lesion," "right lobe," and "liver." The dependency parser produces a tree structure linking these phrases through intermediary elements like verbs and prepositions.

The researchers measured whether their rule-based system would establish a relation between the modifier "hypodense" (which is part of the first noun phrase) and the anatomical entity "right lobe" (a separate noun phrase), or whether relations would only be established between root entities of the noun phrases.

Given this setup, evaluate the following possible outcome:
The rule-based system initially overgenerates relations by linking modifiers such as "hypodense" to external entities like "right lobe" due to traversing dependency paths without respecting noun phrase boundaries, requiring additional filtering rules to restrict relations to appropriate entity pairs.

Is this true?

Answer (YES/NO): NO